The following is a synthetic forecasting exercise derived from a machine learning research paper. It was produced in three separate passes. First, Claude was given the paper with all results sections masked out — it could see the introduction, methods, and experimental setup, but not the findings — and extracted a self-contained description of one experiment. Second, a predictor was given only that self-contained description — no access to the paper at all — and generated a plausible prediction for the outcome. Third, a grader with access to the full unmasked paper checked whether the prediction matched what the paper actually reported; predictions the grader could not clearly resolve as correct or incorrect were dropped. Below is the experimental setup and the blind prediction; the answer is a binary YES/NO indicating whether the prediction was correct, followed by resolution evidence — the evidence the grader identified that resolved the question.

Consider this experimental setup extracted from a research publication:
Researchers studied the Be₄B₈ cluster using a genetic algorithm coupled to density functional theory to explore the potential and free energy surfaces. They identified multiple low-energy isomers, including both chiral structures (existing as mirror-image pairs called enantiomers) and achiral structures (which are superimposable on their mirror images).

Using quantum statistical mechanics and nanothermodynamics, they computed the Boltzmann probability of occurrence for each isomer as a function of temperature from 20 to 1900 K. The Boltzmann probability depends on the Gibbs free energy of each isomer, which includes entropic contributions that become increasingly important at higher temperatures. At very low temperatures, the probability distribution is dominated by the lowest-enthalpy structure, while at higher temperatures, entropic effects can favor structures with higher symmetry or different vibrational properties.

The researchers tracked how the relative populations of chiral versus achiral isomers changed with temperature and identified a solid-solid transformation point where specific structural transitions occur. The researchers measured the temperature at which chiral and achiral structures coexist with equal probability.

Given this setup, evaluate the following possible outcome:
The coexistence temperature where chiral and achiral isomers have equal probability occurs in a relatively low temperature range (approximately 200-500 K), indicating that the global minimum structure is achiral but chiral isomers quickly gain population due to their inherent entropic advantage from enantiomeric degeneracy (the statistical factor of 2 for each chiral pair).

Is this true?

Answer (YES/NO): NO